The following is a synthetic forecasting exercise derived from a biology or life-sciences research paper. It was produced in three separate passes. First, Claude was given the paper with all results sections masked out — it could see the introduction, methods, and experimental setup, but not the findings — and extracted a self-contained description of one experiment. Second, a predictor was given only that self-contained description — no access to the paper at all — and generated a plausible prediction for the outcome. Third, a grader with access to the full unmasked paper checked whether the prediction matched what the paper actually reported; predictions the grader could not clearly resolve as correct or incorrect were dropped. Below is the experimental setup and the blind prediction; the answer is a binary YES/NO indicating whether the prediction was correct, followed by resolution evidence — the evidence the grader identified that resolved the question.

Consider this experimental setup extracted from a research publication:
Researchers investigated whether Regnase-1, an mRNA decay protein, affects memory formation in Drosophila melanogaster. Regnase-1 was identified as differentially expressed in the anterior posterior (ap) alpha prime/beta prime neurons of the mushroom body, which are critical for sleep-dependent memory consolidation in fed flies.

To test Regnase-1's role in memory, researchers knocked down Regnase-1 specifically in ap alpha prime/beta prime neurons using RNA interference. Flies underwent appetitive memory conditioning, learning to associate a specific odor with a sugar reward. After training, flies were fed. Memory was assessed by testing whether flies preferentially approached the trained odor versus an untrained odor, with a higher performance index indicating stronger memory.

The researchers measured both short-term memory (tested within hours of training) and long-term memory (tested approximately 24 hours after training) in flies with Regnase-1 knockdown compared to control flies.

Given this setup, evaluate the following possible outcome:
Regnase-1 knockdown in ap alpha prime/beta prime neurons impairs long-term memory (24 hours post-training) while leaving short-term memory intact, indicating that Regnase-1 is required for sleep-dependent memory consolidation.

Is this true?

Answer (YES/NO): NO